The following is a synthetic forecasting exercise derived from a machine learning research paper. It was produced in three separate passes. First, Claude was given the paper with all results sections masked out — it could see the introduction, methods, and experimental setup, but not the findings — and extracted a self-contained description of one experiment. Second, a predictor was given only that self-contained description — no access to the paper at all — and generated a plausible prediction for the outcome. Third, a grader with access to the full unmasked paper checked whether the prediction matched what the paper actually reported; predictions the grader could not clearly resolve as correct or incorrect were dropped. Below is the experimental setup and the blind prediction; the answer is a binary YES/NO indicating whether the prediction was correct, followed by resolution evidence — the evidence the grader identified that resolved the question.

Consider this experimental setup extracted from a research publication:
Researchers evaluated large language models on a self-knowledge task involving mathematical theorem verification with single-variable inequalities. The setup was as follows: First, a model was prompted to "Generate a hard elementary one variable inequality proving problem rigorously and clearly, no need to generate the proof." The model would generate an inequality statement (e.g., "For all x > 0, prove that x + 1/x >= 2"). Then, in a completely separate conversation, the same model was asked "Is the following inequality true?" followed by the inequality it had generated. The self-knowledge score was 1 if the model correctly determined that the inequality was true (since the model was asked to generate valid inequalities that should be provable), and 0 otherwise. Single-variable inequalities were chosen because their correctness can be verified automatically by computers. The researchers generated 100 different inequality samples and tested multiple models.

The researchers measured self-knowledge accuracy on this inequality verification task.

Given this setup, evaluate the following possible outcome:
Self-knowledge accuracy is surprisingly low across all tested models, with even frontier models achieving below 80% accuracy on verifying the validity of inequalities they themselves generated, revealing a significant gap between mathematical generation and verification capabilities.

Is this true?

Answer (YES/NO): NO